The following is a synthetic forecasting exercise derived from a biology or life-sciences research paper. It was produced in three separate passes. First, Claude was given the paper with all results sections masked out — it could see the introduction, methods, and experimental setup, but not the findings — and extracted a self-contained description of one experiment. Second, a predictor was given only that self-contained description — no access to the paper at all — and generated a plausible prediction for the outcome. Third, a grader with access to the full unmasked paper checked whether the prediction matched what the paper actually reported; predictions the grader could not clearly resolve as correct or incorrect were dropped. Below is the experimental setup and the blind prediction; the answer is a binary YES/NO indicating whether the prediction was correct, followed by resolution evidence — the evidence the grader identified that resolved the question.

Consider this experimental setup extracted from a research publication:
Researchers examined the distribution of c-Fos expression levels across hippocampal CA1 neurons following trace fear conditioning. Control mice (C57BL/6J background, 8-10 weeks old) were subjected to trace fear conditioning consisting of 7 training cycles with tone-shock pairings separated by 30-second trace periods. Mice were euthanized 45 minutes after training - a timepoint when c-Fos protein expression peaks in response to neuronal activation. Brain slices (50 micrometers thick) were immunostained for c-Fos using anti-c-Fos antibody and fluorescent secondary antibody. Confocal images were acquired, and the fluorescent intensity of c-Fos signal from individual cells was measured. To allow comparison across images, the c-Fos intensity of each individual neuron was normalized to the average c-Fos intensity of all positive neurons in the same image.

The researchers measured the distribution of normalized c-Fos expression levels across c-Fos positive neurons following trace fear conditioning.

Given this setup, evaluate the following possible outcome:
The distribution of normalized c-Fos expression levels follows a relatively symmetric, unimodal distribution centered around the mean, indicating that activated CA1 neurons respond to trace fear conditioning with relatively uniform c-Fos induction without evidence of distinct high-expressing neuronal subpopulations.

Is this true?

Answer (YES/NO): NO